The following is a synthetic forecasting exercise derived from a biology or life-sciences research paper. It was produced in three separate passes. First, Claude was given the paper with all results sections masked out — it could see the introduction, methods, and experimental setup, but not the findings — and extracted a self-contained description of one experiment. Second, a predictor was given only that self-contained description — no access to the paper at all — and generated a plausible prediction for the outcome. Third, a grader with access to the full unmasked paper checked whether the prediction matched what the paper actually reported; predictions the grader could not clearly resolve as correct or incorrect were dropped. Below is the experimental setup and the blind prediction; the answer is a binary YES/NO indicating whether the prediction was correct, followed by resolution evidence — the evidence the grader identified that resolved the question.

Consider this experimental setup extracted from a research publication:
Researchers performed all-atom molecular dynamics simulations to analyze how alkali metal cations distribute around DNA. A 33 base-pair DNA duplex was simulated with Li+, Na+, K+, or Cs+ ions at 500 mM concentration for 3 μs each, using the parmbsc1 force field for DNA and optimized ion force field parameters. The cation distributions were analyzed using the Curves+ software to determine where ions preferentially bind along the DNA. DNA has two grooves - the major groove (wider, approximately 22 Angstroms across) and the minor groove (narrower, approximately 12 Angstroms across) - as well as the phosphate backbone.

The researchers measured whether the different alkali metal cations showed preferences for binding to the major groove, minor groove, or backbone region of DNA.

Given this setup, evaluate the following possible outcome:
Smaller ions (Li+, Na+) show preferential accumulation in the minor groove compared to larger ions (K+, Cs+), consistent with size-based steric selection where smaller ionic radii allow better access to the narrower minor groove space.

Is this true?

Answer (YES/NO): NO